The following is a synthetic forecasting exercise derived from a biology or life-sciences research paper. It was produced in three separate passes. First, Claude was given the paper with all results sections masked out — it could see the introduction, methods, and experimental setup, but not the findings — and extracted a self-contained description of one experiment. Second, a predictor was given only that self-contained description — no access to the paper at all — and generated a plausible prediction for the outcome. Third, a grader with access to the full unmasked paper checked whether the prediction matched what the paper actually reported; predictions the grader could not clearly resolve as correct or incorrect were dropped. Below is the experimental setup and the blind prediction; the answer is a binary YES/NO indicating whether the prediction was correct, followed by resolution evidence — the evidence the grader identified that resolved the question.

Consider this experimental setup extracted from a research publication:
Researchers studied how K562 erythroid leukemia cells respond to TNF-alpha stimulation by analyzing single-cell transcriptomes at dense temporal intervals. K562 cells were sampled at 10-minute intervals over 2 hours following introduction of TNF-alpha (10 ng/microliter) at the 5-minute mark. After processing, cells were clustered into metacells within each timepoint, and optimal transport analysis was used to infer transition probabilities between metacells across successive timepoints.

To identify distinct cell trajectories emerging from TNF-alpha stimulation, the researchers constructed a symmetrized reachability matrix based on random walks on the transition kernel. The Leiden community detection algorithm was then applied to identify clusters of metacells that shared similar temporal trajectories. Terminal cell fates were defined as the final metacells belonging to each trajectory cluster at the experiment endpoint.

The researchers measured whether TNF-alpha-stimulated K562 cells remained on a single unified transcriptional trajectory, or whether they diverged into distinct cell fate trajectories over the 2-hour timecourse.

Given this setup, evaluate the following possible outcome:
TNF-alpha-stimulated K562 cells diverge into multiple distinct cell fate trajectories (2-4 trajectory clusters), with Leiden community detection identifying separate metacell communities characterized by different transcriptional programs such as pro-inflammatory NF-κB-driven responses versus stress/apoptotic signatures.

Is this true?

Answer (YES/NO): NO